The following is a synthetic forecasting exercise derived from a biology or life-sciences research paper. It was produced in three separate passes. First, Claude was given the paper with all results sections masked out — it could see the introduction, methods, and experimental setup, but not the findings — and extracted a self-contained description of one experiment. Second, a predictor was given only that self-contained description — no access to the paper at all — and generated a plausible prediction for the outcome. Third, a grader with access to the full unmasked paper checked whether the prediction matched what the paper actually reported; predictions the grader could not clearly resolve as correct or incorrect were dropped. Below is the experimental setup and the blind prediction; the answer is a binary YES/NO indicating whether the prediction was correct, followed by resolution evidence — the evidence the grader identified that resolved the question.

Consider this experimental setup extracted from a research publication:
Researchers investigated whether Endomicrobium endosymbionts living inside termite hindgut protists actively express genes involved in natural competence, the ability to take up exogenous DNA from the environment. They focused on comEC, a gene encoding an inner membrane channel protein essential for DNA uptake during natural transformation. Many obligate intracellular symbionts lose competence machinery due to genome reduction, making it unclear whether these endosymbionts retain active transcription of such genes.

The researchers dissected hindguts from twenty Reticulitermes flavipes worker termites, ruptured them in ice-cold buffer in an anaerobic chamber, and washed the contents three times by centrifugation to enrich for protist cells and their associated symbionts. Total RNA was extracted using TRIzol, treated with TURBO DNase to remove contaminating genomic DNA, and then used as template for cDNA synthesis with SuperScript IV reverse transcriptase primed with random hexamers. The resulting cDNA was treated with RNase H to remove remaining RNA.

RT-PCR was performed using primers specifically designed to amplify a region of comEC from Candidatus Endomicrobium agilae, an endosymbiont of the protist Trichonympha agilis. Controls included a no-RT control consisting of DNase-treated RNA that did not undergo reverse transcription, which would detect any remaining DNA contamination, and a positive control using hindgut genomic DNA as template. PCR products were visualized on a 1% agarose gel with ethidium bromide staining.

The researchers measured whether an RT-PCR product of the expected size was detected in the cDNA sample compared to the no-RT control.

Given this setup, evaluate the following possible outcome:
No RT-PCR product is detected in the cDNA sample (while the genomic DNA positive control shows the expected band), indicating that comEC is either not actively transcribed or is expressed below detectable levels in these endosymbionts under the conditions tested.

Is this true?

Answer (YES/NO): NO